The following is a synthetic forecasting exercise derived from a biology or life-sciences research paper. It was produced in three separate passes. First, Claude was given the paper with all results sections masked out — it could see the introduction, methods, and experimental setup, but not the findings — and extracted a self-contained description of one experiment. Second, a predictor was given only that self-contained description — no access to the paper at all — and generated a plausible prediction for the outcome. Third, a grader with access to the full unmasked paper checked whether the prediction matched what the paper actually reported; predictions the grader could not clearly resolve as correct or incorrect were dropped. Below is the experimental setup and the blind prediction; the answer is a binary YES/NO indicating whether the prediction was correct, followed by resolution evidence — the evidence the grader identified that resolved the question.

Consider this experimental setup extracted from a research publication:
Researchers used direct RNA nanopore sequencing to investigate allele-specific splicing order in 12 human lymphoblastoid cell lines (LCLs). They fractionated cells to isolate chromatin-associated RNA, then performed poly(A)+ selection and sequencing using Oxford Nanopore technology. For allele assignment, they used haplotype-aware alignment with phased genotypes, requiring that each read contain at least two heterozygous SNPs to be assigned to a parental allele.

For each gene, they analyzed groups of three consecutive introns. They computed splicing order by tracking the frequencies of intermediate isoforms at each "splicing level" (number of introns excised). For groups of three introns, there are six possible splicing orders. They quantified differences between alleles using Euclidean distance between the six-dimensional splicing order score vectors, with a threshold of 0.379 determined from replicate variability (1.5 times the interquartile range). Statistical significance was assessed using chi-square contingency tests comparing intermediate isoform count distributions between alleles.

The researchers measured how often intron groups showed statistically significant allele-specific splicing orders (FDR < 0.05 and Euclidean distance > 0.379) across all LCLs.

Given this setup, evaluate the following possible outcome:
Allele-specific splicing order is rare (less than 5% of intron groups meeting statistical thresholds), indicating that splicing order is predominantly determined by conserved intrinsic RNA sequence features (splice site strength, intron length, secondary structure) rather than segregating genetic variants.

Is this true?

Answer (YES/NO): NO